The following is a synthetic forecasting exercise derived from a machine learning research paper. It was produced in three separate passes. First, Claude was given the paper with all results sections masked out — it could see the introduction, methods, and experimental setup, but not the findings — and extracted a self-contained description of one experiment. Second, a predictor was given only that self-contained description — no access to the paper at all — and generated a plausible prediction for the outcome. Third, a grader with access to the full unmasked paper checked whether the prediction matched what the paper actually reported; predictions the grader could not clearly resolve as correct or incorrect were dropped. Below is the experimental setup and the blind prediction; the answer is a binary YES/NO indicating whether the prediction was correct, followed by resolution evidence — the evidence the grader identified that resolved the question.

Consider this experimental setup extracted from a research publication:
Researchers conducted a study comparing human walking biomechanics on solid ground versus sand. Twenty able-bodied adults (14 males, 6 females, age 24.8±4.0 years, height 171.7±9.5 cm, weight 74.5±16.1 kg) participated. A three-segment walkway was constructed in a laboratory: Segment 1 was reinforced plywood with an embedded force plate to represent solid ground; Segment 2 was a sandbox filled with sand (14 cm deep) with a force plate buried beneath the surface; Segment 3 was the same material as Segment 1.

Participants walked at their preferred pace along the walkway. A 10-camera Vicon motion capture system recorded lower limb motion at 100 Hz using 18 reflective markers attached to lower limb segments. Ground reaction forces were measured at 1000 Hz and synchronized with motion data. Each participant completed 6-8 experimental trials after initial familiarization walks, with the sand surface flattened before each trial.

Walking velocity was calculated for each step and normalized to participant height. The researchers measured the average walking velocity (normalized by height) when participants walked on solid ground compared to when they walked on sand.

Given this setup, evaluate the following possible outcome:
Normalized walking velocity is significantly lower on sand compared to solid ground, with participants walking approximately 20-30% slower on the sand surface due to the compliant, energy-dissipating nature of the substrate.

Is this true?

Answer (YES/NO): NO